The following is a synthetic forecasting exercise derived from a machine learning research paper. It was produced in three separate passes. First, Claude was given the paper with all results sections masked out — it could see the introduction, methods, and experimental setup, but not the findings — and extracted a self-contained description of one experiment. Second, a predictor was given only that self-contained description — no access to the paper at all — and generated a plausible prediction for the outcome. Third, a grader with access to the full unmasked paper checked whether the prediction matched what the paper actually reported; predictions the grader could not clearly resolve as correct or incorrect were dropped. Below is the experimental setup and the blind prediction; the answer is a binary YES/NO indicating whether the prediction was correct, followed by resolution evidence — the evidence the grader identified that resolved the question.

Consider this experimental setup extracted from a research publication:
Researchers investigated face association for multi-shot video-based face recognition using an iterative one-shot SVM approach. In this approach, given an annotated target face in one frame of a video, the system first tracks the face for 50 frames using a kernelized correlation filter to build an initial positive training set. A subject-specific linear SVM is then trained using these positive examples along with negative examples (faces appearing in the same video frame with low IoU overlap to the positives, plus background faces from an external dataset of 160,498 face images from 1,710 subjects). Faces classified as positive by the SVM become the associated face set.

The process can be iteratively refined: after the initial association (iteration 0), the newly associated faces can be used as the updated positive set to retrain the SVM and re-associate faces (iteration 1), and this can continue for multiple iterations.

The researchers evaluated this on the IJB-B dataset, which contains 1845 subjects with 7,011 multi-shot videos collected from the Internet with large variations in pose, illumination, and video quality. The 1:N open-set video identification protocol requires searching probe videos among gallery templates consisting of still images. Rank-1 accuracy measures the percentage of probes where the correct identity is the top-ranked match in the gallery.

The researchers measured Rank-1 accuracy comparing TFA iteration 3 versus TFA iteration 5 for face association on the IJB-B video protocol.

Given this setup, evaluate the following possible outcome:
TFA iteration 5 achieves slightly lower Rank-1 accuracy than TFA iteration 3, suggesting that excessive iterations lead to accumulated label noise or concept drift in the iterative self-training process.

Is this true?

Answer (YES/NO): NO